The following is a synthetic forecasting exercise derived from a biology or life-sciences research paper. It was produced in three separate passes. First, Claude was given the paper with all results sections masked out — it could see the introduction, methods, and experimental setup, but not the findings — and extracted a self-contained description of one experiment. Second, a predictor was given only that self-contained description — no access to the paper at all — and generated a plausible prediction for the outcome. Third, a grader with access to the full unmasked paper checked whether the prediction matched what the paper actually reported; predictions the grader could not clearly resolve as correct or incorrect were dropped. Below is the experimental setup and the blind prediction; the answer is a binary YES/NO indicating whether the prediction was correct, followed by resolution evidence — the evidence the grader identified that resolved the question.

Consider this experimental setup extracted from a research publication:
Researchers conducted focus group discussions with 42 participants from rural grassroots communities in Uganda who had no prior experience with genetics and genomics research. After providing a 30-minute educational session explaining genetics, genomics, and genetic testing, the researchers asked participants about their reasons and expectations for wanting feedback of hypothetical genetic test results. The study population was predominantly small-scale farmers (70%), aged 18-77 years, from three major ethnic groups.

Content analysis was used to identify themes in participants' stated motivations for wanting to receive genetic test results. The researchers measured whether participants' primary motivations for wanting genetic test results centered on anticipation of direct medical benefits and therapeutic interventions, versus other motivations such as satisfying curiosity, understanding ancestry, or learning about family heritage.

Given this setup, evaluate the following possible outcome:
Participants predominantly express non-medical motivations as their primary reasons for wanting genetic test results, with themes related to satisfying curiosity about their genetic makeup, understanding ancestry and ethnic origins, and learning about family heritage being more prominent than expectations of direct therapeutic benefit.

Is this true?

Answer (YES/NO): NO